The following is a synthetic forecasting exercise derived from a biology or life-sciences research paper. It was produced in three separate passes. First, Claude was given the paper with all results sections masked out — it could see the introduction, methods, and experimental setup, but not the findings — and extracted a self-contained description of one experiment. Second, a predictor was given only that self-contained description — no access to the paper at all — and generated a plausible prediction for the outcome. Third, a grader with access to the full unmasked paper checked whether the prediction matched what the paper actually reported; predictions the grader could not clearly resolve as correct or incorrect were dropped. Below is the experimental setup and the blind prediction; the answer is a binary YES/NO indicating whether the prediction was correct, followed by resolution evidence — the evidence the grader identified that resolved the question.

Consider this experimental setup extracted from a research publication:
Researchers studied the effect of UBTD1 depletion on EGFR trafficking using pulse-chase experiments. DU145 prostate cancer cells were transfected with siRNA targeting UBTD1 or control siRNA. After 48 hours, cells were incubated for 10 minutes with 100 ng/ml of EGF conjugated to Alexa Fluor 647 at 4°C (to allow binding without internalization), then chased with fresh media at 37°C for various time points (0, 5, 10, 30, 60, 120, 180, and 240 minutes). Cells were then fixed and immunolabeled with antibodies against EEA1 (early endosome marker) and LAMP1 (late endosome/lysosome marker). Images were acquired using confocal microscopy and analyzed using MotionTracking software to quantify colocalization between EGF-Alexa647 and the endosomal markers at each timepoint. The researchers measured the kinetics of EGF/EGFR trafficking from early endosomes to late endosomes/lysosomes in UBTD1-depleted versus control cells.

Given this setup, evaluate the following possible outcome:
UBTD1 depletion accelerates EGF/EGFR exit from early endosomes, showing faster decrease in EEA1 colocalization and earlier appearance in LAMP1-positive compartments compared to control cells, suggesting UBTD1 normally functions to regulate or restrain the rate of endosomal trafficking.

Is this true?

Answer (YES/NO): NO